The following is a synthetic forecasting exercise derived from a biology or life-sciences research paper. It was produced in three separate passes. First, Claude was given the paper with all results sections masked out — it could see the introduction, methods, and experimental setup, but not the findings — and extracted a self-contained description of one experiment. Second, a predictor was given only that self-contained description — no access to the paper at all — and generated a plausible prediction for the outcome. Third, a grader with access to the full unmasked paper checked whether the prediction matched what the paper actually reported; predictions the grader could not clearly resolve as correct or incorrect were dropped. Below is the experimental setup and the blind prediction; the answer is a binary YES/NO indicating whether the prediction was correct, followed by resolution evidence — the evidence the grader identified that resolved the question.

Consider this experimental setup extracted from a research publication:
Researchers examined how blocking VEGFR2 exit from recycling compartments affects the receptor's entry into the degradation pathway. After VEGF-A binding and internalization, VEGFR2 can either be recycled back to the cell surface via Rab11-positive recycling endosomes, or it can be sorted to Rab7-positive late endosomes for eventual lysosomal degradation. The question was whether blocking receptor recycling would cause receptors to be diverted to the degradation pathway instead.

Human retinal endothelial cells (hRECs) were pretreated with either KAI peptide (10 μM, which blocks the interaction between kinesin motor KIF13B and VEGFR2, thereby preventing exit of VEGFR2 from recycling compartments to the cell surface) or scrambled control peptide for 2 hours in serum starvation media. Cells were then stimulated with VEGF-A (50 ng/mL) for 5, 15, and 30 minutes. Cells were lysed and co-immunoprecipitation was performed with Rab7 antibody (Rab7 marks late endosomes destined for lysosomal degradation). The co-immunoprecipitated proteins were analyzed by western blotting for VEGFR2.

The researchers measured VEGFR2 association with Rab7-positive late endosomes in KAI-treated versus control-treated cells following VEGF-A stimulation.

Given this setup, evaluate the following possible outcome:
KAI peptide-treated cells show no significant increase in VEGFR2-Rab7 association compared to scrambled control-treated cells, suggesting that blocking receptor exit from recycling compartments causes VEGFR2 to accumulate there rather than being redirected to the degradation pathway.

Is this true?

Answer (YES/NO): NO